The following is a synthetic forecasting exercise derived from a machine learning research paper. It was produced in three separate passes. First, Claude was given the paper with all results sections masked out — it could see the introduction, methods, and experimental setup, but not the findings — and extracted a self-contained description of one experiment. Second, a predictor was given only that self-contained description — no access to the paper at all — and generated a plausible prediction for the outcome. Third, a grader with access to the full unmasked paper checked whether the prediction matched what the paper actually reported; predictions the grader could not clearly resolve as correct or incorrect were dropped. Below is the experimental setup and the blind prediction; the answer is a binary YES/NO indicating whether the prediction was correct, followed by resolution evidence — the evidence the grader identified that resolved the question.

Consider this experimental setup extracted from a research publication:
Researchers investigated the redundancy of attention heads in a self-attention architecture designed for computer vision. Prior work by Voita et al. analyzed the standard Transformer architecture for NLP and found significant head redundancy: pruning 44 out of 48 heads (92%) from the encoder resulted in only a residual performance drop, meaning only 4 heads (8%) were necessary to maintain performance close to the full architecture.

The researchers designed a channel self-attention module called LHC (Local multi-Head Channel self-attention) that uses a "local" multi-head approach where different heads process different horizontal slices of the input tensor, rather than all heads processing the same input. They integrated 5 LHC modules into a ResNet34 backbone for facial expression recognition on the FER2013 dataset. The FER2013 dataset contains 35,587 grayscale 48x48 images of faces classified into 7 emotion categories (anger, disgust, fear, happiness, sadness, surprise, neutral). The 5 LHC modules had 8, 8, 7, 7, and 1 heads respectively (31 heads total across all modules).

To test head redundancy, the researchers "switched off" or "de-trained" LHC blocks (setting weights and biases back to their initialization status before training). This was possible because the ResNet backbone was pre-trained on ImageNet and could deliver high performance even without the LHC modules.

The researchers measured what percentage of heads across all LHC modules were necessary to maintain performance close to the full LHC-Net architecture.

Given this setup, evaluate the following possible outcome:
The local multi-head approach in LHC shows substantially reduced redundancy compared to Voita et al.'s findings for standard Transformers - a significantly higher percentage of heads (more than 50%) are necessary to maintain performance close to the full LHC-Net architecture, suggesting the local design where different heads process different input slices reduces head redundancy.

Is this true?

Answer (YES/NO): YES